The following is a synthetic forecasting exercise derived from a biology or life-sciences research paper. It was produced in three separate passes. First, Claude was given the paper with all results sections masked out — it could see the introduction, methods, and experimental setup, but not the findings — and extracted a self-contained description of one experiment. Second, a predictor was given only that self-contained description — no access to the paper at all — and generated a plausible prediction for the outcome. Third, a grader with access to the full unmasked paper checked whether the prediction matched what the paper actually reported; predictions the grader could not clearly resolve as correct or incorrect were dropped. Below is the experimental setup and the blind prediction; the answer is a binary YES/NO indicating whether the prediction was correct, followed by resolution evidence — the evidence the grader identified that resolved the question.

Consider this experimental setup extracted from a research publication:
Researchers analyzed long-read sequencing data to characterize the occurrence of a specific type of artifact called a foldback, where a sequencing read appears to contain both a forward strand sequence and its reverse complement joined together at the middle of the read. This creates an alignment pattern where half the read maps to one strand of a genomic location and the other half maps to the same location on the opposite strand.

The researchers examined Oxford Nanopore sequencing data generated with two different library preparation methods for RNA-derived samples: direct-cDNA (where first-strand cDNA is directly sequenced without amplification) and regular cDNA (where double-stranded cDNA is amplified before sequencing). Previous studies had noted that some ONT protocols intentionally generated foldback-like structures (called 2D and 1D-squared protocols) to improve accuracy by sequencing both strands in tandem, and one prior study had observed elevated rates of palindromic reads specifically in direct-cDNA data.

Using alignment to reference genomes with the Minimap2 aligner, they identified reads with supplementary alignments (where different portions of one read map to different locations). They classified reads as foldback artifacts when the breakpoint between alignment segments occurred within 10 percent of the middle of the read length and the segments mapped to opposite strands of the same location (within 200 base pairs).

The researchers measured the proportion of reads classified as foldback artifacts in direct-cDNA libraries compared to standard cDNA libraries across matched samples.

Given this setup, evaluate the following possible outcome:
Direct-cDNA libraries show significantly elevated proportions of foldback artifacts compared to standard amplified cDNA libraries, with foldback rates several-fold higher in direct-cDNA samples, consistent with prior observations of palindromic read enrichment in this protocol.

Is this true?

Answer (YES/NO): YES